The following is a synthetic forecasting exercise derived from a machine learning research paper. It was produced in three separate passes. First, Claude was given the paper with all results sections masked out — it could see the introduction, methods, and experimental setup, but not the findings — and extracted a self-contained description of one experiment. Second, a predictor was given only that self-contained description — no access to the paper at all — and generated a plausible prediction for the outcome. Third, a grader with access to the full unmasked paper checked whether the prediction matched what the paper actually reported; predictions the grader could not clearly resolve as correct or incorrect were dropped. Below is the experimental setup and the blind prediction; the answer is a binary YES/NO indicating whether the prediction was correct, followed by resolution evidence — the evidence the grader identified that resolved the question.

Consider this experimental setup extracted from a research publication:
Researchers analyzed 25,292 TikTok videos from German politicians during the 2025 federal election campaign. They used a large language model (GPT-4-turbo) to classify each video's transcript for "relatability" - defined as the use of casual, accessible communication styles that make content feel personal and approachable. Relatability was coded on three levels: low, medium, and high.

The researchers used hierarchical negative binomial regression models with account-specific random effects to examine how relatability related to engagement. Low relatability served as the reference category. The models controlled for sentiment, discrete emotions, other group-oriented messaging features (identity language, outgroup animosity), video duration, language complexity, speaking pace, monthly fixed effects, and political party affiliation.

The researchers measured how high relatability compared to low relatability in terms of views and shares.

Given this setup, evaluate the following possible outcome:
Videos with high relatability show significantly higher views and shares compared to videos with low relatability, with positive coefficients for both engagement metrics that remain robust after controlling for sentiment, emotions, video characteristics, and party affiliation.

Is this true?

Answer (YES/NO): NO